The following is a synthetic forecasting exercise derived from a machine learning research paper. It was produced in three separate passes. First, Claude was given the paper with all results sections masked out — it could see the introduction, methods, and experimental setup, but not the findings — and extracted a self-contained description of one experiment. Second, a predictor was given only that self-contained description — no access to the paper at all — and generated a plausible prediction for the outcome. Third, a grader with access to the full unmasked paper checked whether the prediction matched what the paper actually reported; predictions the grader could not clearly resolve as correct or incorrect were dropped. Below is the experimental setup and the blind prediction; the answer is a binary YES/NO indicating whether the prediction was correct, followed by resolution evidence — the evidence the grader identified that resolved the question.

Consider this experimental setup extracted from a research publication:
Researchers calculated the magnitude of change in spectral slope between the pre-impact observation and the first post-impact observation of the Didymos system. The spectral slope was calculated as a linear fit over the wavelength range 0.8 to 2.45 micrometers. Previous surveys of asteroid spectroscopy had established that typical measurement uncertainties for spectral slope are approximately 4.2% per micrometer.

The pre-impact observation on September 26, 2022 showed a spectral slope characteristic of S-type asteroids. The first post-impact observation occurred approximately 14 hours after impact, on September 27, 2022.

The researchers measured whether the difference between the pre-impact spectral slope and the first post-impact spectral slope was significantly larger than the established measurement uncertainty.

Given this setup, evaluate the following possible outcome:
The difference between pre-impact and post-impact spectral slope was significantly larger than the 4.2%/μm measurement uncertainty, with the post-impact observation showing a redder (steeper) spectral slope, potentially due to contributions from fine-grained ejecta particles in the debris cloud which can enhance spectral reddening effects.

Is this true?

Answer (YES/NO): NO